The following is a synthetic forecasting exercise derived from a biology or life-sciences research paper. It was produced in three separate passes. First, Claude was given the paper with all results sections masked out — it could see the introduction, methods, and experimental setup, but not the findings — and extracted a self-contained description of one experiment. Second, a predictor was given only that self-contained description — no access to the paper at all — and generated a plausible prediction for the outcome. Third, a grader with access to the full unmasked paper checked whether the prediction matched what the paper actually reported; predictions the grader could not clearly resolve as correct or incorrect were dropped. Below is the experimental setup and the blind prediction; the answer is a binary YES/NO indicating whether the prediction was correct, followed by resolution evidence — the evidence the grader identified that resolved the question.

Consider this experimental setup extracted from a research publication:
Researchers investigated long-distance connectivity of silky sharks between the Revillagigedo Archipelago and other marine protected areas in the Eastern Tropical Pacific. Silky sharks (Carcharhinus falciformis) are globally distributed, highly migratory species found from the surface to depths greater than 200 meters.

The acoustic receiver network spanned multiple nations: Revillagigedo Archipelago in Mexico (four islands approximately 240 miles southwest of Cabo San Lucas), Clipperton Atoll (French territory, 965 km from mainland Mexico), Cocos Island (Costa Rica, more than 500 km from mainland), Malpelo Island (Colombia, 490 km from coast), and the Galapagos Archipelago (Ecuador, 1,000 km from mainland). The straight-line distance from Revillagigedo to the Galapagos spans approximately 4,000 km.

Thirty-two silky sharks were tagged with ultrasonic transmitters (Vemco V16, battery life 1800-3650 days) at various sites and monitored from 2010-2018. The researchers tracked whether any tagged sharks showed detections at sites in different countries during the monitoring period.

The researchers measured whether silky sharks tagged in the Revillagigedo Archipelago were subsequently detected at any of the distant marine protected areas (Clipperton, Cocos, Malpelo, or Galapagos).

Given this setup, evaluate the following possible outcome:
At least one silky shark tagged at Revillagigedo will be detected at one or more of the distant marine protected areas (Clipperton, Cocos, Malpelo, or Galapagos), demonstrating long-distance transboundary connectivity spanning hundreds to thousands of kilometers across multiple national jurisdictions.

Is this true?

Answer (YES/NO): YES